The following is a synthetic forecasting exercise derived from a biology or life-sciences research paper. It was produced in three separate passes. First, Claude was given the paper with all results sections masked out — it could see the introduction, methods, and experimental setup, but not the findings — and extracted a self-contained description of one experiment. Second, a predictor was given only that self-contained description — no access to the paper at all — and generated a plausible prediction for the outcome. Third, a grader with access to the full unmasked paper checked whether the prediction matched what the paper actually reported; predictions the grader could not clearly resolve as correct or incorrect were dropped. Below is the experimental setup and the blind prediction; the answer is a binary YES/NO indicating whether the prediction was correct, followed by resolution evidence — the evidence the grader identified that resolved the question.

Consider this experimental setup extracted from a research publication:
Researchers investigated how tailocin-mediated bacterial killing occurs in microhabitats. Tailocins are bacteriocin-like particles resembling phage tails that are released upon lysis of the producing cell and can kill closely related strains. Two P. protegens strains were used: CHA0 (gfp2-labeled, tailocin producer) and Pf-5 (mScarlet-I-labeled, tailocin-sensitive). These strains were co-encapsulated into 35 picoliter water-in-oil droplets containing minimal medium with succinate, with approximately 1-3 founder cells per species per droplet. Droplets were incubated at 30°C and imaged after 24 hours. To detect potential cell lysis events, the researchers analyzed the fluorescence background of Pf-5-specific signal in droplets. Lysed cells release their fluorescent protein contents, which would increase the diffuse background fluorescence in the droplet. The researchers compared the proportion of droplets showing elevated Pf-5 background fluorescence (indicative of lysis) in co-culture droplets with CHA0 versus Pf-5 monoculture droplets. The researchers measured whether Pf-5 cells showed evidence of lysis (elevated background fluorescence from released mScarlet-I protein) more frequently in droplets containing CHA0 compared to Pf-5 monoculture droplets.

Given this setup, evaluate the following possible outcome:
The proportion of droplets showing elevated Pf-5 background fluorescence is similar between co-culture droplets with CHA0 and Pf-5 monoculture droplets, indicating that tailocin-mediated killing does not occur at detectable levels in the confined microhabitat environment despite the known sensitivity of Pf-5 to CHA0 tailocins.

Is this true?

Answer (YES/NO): NO